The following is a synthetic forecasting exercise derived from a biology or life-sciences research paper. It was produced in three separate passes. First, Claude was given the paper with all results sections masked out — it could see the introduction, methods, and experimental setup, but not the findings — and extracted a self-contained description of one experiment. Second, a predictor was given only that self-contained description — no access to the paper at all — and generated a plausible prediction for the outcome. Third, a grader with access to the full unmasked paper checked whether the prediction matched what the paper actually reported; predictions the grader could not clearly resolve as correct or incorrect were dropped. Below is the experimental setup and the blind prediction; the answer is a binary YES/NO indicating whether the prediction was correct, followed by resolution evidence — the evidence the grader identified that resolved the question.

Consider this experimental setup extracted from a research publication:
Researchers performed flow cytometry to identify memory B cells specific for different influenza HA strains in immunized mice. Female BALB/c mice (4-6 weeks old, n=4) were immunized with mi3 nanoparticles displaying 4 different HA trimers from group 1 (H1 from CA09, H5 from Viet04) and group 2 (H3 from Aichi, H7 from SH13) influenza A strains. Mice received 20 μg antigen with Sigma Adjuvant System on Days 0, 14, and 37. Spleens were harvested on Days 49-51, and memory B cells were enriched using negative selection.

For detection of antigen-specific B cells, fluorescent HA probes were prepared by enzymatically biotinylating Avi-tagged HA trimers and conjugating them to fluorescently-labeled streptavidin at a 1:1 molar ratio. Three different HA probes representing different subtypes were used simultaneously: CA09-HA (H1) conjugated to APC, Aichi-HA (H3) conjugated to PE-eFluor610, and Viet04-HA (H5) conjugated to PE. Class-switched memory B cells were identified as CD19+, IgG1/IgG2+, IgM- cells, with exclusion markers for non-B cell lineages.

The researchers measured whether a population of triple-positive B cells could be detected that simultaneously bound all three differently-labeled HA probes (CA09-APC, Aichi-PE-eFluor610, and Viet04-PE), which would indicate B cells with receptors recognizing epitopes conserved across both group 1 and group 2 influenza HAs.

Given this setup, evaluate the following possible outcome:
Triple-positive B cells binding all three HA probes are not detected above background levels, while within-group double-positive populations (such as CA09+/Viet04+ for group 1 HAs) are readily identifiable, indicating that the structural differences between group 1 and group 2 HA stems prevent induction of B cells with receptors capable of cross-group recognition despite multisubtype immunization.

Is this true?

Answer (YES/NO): NO